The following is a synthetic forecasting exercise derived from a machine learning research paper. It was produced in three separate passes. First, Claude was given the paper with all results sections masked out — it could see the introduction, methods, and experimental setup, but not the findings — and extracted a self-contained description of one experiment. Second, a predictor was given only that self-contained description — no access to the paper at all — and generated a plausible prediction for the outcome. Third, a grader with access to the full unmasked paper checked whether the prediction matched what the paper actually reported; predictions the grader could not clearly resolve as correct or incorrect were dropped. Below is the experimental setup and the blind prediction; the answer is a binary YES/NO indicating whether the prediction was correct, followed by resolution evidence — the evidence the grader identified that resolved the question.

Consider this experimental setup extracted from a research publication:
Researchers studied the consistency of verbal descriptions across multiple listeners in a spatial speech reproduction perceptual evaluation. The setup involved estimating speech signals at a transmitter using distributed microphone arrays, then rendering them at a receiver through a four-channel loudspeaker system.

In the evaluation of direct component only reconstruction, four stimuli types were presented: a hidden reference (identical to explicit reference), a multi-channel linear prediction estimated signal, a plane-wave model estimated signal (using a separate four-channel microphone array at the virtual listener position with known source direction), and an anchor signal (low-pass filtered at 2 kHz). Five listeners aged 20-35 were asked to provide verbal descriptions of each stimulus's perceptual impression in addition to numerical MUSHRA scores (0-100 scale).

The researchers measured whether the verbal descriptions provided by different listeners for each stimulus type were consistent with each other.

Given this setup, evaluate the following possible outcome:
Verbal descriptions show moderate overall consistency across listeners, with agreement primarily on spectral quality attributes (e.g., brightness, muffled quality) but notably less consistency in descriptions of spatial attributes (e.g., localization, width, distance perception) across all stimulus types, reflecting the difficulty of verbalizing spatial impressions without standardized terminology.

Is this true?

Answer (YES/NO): NO